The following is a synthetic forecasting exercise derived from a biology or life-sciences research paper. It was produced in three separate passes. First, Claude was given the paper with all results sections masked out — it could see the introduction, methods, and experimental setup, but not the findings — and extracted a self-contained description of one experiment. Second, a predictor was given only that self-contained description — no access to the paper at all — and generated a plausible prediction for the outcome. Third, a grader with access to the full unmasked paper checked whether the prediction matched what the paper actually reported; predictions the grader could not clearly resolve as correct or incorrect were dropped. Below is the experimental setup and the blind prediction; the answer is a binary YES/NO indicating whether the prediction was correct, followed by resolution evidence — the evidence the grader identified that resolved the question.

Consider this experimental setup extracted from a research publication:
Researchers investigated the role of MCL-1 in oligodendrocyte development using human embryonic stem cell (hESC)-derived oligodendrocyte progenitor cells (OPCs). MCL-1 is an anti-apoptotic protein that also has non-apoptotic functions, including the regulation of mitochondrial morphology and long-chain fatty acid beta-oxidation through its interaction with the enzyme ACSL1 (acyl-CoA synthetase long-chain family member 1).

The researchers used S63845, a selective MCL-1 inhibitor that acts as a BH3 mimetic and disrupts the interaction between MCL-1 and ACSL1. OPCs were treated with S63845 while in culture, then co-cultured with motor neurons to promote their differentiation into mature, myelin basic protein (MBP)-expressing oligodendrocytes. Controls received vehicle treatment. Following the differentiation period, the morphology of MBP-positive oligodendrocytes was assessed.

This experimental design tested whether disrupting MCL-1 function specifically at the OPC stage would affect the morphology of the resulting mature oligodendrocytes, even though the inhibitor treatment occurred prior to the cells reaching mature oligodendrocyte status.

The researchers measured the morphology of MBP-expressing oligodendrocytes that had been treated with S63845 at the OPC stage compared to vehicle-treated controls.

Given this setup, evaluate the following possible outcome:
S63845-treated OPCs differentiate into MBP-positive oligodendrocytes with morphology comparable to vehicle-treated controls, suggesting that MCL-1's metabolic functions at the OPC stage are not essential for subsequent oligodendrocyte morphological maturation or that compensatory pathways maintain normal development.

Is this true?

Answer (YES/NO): NO